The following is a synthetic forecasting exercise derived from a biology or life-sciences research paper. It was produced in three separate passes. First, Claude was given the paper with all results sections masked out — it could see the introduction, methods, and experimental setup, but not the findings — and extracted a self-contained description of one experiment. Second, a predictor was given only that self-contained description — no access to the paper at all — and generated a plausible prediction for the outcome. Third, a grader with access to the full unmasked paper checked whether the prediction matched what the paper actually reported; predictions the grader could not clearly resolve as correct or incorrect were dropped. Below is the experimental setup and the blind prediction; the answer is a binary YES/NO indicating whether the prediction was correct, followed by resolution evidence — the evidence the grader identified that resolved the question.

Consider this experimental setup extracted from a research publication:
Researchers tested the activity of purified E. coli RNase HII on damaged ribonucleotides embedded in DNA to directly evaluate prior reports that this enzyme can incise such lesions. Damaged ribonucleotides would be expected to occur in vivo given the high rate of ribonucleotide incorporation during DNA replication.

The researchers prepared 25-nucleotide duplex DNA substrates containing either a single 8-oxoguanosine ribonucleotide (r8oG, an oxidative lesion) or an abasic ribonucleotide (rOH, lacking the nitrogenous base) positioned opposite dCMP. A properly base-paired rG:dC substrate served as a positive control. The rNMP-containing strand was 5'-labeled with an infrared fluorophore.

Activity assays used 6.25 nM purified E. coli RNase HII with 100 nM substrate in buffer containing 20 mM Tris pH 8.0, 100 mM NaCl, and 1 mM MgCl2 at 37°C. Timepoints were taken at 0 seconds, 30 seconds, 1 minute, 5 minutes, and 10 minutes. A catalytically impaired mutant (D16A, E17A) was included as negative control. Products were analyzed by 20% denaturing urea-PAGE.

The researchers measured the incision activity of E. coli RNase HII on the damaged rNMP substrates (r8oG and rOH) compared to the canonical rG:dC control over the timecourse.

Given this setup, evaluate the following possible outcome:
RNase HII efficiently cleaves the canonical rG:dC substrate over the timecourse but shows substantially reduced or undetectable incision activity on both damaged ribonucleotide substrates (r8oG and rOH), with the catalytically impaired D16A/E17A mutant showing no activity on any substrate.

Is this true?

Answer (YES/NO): YES